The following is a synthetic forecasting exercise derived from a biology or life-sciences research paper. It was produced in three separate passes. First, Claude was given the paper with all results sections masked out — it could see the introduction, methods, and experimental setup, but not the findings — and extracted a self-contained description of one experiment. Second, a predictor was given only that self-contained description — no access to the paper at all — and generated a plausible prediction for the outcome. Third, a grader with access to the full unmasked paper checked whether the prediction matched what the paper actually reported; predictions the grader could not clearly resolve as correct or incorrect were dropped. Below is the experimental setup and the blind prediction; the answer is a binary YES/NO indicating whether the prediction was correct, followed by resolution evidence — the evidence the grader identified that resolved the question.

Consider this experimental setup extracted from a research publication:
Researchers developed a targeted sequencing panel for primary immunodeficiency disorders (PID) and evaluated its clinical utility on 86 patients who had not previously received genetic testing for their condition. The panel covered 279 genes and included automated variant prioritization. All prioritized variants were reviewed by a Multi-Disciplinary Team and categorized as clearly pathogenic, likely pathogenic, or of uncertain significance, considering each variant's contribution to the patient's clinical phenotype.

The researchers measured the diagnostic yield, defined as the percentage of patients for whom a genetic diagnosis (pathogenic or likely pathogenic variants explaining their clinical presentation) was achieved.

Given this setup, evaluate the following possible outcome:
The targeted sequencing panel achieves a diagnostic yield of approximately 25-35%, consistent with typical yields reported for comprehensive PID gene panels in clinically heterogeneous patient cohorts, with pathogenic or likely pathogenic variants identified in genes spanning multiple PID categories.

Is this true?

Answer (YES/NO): NO